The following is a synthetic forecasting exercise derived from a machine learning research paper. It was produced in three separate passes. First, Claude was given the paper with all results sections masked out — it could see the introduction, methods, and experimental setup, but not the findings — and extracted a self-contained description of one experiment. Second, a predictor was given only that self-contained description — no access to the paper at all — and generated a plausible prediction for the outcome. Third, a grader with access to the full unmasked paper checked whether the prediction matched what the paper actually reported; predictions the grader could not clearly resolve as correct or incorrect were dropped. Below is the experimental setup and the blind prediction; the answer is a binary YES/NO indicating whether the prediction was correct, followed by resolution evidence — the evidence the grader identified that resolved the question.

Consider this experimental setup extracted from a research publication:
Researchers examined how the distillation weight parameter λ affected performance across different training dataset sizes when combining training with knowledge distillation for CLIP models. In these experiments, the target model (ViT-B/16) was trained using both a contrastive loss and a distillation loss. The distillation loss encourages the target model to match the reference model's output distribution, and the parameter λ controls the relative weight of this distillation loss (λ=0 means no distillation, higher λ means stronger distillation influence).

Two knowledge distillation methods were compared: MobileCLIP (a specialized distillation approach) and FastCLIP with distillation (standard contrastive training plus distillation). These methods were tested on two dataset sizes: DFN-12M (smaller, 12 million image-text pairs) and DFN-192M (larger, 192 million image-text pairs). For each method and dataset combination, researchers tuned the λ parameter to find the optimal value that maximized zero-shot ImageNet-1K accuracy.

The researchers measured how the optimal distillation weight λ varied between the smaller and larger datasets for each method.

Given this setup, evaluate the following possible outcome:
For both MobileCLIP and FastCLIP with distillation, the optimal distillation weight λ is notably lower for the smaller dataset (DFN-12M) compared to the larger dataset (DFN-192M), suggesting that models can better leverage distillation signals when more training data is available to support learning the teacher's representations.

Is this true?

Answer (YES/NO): NO